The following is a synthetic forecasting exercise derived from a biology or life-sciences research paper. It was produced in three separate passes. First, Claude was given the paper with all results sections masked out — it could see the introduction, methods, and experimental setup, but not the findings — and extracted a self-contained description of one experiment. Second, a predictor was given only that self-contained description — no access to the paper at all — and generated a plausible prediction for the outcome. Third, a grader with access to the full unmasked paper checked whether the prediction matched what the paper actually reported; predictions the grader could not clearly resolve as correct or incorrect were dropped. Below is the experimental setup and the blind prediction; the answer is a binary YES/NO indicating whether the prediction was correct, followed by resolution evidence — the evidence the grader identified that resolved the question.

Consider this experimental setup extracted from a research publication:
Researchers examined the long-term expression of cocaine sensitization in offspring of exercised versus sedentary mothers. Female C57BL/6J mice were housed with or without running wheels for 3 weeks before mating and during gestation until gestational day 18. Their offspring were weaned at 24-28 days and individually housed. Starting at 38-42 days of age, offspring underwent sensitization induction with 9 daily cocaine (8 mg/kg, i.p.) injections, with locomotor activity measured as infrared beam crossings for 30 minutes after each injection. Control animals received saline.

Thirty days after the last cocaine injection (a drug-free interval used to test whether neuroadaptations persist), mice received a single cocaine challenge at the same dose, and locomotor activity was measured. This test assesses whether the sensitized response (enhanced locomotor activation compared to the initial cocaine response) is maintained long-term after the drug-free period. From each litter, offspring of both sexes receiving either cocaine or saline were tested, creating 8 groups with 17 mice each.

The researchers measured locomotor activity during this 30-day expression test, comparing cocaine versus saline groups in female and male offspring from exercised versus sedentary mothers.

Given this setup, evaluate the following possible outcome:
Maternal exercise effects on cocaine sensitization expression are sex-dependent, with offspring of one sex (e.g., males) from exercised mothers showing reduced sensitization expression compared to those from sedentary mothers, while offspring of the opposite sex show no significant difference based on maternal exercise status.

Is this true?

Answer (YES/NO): NO